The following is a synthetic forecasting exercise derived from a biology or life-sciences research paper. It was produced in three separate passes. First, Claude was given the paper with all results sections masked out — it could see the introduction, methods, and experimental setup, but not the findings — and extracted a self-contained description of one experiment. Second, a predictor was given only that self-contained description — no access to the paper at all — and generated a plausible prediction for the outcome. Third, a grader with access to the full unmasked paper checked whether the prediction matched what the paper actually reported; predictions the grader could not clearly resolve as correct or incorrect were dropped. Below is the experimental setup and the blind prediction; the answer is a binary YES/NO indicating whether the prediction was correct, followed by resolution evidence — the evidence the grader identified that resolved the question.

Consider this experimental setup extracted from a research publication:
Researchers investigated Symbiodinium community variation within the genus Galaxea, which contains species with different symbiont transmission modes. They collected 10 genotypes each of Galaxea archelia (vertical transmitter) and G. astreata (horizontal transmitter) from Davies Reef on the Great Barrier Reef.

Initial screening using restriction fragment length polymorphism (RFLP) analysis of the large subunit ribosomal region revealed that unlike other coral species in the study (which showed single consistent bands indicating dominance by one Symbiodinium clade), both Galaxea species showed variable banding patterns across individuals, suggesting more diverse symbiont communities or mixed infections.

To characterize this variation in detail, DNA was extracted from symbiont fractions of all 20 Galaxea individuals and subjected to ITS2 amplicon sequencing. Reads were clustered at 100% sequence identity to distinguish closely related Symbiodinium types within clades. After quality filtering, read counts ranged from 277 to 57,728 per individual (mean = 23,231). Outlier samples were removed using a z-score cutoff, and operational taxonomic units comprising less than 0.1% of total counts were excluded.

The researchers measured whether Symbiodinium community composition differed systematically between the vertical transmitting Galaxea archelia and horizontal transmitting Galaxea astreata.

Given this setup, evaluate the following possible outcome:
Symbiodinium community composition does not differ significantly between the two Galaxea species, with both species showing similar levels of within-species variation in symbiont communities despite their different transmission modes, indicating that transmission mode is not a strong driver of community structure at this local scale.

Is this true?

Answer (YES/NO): NO